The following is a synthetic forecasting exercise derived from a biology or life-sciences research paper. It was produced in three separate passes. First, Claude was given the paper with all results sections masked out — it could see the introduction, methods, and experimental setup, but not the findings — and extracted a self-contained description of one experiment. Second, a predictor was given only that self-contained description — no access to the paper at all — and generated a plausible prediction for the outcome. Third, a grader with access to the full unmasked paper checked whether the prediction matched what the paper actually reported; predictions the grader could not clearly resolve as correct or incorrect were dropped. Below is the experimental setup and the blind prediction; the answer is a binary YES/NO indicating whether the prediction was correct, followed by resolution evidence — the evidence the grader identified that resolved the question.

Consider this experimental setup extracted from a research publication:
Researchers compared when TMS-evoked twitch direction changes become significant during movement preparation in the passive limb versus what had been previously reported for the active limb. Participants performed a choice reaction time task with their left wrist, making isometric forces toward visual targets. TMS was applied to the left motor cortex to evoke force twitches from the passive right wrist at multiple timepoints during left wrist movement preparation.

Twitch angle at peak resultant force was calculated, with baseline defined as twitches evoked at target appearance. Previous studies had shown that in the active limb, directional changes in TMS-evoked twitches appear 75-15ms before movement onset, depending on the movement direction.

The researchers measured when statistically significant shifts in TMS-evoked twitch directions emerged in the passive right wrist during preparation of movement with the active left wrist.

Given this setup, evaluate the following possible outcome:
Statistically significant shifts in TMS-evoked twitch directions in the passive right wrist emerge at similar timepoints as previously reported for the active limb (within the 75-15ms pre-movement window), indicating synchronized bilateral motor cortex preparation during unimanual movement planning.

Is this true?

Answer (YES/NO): NO